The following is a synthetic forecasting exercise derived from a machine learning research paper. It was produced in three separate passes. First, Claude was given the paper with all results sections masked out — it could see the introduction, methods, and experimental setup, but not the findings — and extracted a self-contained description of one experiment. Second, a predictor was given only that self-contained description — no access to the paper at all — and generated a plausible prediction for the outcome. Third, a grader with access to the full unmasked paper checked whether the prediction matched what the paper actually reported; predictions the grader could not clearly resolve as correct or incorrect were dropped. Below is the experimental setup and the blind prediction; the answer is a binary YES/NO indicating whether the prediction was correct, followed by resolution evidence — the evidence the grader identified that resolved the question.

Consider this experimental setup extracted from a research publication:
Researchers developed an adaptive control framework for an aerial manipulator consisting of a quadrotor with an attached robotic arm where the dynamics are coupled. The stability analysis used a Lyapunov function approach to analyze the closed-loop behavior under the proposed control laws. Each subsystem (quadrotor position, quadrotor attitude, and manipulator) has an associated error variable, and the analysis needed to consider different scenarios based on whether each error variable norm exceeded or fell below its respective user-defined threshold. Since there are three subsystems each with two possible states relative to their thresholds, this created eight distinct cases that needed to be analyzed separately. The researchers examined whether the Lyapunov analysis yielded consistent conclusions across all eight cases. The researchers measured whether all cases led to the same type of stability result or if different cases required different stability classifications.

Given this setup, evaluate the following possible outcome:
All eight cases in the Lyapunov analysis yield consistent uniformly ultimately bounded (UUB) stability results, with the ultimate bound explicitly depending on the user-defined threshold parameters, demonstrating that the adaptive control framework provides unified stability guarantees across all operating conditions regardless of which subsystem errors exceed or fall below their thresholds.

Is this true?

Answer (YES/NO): NO